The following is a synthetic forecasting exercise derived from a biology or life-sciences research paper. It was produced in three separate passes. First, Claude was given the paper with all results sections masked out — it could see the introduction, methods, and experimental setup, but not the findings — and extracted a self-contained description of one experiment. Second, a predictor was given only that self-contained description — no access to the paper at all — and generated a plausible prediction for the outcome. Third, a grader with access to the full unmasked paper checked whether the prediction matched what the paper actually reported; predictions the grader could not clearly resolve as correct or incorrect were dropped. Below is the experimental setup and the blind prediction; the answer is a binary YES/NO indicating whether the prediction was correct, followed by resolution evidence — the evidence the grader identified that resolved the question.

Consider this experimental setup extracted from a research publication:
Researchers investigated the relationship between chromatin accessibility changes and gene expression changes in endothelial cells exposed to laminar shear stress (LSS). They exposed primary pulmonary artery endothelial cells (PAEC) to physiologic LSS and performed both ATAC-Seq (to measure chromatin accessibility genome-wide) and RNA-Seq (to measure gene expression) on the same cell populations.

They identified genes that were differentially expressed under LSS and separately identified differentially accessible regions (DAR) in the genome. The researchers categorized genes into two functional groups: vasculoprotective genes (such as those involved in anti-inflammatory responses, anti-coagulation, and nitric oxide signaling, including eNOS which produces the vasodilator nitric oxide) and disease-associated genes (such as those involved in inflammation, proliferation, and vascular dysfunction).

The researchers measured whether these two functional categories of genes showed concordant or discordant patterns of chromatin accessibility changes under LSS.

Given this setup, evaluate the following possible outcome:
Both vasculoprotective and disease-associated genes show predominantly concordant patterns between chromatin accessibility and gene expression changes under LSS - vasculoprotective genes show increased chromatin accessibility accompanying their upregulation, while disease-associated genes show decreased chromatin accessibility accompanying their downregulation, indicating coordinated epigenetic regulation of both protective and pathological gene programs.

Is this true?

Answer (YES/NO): NO